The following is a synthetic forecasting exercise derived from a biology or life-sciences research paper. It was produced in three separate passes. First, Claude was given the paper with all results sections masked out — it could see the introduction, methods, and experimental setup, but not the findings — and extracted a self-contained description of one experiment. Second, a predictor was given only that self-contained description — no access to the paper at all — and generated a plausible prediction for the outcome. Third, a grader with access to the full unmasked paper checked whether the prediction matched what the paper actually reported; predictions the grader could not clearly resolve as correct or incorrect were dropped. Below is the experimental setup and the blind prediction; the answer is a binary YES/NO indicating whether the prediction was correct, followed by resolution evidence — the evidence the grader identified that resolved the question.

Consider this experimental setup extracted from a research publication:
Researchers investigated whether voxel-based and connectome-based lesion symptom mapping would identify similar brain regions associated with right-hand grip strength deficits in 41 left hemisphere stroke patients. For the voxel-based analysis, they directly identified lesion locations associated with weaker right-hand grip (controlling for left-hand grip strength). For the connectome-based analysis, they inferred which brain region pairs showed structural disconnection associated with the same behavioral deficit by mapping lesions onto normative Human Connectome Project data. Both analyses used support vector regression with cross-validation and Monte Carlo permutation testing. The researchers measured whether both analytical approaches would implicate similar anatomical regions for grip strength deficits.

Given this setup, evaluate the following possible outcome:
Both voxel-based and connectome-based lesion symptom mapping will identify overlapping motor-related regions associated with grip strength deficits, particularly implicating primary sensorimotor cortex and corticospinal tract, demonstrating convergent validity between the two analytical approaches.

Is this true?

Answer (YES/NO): YES